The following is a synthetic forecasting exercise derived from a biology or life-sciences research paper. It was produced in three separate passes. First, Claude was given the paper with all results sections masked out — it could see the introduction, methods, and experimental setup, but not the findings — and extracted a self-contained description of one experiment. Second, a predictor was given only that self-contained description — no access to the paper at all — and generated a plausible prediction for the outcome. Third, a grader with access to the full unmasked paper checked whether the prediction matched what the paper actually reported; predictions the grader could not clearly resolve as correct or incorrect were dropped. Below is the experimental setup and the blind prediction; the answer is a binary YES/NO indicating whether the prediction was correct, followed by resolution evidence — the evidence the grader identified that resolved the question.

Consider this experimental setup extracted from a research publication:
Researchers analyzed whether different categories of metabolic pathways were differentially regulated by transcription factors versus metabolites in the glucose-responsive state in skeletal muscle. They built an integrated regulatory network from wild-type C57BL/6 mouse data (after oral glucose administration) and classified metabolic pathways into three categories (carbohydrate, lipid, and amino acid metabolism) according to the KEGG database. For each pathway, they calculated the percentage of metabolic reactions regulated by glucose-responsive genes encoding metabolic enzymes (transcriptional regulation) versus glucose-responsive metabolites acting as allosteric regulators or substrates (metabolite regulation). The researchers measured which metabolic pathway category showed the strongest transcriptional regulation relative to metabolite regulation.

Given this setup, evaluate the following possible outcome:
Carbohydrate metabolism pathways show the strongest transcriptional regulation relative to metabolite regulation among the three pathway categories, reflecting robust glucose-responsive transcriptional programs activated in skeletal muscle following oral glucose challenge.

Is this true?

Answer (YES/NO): NO